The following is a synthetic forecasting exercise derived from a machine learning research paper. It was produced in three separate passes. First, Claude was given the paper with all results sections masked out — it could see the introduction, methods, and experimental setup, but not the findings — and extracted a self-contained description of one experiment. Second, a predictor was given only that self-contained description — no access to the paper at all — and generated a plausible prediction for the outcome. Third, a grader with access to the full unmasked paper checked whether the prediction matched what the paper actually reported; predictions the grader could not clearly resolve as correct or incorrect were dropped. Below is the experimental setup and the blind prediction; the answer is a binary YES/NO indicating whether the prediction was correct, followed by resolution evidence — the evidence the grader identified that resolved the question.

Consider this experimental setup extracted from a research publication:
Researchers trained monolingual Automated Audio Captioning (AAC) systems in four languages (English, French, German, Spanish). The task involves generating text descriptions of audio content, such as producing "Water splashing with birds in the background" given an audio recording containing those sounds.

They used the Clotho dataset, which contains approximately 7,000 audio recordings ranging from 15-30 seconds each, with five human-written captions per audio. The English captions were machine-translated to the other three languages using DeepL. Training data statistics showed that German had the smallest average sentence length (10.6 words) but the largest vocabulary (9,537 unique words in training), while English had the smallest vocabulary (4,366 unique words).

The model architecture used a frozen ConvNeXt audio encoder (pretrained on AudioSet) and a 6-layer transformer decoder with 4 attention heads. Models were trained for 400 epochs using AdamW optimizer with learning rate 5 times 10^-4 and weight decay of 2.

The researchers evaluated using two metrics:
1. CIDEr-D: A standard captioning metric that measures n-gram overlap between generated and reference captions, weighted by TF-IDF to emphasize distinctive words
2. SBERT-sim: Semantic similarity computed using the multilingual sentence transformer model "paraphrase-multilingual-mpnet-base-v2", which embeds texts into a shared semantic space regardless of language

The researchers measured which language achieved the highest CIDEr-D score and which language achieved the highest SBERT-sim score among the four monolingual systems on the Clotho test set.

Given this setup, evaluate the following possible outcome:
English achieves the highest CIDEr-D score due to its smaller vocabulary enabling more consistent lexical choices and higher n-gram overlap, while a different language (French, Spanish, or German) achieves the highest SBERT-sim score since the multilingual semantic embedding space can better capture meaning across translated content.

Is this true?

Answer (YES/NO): NO